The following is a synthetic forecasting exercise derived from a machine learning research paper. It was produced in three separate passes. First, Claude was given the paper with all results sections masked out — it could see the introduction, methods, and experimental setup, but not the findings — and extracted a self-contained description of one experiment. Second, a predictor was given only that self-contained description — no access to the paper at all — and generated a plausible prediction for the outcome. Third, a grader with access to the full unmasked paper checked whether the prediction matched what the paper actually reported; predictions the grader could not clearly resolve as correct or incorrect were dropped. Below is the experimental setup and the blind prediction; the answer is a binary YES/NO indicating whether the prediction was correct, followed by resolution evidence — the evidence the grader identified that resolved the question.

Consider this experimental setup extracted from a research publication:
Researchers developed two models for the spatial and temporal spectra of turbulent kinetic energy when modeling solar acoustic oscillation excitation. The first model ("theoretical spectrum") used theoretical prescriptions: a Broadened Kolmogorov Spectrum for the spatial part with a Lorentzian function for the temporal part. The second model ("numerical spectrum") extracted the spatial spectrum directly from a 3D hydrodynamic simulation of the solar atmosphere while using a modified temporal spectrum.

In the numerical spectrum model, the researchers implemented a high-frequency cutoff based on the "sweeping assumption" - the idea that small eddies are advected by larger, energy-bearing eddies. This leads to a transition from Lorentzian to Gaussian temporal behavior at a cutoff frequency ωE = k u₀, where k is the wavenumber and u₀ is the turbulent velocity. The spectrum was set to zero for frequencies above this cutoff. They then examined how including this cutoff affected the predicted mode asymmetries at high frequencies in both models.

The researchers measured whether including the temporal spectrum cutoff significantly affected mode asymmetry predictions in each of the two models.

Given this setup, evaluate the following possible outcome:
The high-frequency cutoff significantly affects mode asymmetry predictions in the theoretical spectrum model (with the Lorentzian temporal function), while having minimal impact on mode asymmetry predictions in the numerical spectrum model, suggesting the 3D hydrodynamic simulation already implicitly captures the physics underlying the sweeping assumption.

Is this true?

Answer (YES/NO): NO